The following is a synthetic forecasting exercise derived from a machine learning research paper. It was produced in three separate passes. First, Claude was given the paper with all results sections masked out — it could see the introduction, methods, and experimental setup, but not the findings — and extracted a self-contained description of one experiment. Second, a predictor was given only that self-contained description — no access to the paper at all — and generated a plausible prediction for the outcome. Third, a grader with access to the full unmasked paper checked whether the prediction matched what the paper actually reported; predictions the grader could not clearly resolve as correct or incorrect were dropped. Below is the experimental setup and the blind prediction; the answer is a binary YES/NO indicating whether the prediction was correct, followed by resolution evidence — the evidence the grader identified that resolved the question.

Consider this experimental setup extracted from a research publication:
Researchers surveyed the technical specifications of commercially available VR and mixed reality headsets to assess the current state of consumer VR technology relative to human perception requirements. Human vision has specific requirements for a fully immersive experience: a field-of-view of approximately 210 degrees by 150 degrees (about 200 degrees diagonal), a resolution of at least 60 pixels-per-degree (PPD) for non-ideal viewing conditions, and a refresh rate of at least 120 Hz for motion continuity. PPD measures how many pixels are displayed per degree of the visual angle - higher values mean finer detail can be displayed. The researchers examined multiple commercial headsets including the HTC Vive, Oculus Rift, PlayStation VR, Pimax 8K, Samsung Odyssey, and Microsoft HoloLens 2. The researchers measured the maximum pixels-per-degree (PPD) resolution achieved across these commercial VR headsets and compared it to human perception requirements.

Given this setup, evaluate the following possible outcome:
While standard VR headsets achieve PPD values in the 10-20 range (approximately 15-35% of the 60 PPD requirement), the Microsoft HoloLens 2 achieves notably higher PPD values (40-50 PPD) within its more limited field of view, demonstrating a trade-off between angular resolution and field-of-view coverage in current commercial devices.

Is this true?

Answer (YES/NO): YES